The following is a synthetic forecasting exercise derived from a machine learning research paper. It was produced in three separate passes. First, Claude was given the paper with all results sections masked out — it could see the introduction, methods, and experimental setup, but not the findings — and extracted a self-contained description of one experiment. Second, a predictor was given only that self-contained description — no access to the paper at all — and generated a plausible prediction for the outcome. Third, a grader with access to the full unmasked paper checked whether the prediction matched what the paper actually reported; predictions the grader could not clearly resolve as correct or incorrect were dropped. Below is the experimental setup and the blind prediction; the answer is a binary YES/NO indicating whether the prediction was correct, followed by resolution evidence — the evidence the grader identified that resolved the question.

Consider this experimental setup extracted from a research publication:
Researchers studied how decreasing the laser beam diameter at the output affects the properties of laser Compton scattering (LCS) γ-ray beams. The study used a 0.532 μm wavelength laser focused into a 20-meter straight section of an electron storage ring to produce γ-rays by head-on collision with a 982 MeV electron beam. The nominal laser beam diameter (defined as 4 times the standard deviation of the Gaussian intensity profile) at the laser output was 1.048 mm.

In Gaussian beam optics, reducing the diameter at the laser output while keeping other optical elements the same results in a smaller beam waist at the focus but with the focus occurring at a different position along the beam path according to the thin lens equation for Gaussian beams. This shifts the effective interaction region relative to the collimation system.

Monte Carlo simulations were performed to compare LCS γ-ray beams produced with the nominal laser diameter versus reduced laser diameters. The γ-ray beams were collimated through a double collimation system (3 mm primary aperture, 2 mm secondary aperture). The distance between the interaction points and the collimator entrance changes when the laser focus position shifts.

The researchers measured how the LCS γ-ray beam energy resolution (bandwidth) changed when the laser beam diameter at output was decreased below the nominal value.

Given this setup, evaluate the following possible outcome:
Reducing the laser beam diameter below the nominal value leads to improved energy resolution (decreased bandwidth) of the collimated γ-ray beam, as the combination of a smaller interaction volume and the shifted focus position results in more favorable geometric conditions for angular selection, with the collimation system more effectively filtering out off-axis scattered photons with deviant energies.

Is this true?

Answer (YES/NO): YES